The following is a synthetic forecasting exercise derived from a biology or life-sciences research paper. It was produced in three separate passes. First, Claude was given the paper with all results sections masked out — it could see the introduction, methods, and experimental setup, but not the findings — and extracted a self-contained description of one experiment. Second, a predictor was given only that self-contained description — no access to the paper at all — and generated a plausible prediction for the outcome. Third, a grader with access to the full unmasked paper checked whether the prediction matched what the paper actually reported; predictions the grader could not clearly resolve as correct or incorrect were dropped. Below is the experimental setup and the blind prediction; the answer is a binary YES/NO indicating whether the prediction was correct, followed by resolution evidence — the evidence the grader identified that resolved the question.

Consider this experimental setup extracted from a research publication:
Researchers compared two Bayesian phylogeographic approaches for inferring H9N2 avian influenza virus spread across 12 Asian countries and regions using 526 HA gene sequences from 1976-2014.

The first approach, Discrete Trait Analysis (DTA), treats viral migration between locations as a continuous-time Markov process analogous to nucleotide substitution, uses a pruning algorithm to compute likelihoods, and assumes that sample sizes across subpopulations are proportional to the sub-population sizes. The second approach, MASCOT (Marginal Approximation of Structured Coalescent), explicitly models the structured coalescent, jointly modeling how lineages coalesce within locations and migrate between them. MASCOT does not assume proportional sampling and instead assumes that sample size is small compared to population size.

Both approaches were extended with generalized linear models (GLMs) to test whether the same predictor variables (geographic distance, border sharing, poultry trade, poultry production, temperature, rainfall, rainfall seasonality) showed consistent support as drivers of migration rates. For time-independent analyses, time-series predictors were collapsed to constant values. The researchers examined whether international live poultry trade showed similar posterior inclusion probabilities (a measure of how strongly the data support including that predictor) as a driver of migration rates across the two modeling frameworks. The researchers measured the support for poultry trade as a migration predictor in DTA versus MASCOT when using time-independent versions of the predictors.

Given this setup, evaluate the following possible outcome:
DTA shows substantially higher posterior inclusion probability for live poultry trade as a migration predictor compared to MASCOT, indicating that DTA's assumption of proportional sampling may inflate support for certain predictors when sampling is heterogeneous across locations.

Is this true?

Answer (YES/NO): YES